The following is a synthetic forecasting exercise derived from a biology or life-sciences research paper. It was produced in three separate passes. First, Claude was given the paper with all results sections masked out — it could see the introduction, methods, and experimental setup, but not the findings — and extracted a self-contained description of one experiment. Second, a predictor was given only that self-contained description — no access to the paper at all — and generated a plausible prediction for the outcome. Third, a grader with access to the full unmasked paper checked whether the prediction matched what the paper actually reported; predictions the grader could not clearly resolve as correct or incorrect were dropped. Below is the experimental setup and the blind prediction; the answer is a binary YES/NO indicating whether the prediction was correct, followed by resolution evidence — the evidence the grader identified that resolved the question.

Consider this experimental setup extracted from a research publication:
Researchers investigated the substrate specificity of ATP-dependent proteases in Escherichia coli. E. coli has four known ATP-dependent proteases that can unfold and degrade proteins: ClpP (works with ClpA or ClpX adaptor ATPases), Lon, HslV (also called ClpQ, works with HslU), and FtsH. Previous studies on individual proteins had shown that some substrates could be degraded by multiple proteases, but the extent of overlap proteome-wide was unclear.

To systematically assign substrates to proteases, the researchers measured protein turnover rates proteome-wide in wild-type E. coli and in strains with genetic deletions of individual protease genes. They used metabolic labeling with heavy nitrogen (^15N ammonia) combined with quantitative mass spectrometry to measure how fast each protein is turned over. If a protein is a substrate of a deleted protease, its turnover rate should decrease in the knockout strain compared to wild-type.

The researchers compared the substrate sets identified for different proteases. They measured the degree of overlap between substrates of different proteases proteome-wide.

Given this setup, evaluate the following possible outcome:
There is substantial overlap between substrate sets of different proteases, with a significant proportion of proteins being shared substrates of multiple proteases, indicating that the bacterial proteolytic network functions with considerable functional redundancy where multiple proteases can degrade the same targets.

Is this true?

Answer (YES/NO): YES